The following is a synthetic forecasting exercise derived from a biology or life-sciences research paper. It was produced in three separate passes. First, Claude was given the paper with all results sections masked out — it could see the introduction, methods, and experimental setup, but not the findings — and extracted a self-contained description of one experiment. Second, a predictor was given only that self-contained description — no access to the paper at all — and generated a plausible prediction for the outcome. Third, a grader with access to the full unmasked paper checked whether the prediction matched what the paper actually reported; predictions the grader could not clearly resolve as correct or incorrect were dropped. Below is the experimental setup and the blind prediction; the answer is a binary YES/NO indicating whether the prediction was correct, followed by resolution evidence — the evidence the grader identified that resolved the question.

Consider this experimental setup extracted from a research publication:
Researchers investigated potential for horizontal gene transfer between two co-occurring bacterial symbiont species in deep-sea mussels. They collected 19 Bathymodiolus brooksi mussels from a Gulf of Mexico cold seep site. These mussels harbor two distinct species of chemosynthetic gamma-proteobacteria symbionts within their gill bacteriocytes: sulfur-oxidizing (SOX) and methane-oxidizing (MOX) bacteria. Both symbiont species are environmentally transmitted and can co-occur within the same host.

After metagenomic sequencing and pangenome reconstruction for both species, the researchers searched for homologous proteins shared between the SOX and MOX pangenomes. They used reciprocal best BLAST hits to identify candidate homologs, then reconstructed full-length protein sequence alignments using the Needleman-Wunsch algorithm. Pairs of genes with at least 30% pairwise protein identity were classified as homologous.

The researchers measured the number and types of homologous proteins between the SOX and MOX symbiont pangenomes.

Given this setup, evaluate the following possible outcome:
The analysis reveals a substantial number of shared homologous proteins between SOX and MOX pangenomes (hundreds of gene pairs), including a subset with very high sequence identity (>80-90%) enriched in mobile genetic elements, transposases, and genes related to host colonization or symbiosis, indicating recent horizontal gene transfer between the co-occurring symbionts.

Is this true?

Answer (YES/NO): NO